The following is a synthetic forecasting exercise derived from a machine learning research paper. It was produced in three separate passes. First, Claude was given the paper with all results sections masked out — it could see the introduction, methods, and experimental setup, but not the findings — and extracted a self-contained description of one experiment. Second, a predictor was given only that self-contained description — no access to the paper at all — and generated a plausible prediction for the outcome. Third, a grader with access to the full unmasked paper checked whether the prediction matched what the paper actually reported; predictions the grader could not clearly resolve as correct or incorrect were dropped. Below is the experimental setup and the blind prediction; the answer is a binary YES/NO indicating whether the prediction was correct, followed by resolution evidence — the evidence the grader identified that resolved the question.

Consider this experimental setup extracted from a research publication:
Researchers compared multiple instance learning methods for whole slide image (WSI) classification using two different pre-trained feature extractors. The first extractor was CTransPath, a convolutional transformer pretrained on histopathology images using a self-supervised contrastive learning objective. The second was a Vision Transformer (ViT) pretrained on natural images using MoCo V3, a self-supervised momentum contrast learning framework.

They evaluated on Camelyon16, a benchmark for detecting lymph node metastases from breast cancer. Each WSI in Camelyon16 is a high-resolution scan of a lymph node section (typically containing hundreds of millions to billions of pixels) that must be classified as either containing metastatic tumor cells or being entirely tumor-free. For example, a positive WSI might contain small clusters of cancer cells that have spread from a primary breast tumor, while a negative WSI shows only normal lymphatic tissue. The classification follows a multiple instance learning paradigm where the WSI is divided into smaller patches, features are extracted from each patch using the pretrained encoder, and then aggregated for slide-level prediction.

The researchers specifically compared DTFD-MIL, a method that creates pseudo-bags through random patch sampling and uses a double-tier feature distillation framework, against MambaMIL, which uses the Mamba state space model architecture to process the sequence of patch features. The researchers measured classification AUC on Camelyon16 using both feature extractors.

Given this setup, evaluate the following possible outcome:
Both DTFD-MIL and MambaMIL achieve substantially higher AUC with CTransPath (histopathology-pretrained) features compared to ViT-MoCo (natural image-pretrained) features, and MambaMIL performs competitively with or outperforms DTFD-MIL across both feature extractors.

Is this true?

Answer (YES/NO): NO